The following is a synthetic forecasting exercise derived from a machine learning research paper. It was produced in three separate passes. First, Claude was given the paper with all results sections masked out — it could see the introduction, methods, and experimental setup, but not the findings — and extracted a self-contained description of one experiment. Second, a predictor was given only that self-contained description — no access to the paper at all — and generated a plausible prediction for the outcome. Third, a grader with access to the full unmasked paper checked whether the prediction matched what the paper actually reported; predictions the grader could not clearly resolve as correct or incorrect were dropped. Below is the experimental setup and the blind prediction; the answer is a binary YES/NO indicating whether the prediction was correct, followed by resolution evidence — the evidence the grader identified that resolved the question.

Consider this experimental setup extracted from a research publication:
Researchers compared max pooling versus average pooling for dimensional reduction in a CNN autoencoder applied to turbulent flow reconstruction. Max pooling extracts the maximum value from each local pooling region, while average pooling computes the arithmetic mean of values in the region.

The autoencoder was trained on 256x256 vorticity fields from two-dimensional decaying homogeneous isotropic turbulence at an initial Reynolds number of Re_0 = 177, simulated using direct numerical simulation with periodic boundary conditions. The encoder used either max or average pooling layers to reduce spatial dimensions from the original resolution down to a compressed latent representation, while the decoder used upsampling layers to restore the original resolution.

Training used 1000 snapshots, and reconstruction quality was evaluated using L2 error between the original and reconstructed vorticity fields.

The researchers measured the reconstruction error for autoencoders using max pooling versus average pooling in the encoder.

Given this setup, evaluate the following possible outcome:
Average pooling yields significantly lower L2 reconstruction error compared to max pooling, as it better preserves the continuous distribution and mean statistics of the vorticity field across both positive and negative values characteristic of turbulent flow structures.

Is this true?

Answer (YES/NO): NO